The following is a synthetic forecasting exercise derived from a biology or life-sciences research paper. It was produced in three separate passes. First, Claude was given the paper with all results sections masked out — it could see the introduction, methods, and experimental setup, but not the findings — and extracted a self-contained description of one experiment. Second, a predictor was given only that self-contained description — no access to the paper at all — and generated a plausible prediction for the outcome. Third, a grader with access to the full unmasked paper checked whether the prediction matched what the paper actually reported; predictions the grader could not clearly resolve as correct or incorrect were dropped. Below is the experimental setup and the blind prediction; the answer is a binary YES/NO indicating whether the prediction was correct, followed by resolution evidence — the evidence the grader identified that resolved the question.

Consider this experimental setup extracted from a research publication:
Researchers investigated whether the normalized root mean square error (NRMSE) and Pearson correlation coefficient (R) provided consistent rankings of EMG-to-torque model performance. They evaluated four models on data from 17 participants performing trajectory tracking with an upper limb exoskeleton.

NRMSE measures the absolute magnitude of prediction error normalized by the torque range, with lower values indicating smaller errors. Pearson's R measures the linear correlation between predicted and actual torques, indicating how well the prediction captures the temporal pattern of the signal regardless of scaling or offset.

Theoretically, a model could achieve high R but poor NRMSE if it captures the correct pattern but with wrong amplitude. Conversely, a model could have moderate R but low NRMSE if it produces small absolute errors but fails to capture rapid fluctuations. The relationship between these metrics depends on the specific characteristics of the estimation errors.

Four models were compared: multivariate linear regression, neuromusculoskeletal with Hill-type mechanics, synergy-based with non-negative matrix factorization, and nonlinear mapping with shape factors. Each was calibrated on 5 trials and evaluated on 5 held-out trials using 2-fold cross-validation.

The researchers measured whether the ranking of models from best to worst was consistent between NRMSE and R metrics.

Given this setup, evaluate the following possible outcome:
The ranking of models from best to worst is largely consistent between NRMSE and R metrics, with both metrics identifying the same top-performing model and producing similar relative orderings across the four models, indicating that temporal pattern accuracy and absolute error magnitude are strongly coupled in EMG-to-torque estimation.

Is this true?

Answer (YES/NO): YES